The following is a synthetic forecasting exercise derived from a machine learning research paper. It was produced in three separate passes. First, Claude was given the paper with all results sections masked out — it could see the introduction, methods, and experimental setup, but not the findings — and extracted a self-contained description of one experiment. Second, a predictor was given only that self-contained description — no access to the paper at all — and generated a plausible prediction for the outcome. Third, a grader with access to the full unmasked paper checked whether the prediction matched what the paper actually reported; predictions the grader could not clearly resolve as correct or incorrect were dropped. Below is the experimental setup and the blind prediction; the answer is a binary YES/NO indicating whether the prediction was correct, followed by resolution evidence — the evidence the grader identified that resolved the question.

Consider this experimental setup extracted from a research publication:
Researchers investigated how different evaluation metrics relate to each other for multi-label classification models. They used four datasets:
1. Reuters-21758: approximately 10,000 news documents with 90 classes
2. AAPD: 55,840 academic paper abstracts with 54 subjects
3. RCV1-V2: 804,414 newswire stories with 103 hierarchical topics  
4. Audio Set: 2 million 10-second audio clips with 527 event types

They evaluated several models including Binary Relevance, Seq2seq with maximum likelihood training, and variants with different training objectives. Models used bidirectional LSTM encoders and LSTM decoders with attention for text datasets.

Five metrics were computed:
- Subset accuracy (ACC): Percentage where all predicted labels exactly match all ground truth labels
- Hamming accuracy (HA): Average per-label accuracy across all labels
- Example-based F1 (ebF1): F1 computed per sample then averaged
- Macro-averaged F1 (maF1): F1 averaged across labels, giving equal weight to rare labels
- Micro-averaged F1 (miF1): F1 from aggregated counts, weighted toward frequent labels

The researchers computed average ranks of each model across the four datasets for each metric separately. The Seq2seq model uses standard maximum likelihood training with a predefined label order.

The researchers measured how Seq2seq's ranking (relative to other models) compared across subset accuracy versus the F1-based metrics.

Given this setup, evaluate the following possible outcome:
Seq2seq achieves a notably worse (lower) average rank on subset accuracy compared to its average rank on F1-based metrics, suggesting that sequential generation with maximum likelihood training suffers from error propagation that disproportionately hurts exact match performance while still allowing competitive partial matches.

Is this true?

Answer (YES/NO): NO